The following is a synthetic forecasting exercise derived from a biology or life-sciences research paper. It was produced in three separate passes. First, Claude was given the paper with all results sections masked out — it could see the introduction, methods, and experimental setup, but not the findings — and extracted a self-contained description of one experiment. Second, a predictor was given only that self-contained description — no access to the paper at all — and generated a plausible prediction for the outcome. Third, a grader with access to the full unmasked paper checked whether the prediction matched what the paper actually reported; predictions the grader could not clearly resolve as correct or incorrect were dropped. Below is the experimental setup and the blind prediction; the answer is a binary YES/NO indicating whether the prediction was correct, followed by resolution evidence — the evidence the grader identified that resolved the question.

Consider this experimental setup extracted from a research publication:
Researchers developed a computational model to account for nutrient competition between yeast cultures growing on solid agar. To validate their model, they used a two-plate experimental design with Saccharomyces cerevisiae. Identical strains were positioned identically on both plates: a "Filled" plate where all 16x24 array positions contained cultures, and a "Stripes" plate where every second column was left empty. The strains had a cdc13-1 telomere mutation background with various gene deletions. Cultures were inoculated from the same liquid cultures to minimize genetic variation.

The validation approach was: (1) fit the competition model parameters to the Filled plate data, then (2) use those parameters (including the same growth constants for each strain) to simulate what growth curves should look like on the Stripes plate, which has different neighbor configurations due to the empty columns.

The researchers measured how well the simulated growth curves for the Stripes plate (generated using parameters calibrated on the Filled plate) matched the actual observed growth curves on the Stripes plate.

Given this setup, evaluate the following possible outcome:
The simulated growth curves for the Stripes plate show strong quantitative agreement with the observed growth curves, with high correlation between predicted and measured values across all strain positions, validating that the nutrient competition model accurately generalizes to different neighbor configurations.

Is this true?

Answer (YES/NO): NO